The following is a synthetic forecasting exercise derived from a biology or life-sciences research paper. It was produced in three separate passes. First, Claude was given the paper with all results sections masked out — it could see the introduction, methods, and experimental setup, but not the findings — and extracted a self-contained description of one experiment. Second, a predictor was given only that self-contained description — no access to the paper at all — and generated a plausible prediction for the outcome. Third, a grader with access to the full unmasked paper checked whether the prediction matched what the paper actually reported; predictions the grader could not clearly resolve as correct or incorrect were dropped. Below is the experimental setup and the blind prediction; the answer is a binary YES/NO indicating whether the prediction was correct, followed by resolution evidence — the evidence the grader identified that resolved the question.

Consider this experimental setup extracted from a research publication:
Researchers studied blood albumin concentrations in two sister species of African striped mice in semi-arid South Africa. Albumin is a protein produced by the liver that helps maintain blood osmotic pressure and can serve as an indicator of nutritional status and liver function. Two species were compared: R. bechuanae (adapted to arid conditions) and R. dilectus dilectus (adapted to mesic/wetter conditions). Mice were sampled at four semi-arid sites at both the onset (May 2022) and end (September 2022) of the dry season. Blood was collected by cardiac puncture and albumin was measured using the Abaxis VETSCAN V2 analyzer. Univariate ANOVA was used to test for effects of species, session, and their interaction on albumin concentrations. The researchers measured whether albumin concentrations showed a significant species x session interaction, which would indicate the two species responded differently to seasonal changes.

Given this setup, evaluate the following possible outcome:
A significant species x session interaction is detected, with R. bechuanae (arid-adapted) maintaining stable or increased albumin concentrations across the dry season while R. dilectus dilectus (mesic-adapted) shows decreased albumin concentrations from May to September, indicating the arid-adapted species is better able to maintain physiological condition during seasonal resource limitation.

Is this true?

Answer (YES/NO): NO